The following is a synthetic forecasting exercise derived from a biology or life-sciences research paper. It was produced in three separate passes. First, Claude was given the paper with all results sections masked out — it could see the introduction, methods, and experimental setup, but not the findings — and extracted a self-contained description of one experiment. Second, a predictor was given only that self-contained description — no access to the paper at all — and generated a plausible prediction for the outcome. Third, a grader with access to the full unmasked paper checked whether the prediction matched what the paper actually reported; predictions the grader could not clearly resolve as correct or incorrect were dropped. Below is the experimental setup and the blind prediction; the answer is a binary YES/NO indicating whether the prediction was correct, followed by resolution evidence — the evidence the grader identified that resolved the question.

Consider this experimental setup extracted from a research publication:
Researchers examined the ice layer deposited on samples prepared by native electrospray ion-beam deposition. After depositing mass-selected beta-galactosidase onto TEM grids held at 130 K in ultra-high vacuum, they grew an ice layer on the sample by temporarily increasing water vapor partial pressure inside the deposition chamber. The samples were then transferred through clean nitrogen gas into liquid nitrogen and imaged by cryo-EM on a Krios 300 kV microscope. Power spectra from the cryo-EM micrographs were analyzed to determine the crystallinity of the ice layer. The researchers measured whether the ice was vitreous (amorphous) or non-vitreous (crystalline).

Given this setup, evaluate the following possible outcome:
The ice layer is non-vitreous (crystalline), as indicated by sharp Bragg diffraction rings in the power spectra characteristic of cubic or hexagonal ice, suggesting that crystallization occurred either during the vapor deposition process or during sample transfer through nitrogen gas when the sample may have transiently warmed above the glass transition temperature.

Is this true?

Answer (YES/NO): YES